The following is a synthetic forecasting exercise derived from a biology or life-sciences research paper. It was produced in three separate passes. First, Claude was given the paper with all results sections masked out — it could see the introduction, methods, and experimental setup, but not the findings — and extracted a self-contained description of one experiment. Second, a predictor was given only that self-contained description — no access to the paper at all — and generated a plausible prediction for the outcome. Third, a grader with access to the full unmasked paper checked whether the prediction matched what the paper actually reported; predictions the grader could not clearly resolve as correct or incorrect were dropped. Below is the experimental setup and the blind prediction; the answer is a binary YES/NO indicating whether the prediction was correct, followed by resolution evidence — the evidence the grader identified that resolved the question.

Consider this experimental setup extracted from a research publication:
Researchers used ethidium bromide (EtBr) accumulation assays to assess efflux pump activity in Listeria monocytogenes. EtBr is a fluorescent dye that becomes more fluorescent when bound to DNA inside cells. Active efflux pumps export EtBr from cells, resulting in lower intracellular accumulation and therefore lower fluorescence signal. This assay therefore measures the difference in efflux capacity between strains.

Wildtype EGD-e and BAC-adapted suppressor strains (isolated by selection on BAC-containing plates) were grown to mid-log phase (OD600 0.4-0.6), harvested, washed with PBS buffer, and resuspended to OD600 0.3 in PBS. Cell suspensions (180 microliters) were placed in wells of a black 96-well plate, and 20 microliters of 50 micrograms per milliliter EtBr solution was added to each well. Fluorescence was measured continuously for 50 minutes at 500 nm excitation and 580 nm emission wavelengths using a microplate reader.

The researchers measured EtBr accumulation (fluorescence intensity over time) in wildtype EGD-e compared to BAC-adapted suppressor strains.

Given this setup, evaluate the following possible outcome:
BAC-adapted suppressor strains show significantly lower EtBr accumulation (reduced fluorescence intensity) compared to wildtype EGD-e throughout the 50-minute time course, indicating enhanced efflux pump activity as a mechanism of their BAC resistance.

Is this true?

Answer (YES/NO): NO